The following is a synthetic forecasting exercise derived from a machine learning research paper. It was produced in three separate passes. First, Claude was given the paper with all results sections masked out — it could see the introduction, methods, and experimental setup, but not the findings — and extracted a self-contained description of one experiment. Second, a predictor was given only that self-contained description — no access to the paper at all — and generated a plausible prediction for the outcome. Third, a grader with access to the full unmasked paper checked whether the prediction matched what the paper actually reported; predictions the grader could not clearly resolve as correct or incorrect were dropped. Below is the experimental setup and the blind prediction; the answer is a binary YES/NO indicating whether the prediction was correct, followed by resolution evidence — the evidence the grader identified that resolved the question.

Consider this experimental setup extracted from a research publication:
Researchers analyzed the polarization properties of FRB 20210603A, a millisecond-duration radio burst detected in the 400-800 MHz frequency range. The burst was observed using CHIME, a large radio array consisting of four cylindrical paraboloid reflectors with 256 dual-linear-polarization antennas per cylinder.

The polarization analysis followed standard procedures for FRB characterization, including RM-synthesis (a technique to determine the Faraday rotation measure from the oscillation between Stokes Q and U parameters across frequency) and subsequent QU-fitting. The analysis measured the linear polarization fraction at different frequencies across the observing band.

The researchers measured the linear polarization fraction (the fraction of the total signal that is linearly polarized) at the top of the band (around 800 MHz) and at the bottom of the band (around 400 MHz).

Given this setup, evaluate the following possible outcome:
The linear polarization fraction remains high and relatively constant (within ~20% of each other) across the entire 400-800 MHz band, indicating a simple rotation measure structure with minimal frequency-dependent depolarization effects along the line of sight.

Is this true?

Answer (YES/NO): NO